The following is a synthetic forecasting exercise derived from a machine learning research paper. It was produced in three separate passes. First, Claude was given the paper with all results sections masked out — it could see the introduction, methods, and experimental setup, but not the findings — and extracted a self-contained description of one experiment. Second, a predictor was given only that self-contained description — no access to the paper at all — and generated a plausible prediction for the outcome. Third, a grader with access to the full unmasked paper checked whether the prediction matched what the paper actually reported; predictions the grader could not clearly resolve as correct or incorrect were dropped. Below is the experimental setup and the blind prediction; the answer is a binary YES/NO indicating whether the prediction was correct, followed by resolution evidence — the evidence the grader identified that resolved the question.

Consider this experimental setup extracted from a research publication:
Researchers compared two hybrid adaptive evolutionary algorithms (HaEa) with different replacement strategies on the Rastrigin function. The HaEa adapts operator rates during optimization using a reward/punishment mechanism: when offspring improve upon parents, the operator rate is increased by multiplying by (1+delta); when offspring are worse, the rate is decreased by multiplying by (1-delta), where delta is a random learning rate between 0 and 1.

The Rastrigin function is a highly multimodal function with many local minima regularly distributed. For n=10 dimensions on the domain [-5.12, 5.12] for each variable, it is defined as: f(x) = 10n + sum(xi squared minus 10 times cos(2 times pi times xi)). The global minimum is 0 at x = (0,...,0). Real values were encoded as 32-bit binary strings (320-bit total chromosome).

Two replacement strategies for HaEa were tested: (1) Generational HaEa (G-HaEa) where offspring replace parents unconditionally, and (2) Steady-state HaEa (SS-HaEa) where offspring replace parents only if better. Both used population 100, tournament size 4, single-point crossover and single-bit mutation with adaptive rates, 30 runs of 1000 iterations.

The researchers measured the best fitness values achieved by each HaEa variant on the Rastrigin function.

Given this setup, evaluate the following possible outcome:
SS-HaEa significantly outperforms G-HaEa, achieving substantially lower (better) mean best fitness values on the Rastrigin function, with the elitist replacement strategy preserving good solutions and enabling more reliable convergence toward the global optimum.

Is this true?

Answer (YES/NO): NO